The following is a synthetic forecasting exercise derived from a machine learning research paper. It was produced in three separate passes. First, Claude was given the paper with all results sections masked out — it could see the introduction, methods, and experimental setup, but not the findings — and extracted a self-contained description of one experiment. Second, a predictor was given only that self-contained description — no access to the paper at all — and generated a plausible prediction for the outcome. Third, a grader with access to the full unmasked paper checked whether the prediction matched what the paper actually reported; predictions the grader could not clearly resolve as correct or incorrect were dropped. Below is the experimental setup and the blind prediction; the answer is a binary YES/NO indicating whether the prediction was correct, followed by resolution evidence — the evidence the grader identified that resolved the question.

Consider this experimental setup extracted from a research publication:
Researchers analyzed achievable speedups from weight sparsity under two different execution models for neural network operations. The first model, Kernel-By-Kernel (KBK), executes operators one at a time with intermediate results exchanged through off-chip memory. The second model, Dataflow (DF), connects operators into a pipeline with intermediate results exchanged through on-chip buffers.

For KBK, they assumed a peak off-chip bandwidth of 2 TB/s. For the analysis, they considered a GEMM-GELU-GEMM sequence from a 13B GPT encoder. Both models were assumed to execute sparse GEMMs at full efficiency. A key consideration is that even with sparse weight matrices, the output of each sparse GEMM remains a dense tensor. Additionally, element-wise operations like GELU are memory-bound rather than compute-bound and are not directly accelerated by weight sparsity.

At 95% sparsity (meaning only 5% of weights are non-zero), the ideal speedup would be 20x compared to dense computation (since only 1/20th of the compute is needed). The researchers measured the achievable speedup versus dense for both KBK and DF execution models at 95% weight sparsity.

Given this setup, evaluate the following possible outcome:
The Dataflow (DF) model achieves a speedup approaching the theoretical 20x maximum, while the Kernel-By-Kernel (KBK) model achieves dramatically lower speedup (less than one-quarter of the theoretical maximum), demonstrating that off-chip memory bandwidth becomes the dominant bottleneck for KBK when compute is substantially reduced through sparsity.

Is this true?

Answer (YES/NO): NO